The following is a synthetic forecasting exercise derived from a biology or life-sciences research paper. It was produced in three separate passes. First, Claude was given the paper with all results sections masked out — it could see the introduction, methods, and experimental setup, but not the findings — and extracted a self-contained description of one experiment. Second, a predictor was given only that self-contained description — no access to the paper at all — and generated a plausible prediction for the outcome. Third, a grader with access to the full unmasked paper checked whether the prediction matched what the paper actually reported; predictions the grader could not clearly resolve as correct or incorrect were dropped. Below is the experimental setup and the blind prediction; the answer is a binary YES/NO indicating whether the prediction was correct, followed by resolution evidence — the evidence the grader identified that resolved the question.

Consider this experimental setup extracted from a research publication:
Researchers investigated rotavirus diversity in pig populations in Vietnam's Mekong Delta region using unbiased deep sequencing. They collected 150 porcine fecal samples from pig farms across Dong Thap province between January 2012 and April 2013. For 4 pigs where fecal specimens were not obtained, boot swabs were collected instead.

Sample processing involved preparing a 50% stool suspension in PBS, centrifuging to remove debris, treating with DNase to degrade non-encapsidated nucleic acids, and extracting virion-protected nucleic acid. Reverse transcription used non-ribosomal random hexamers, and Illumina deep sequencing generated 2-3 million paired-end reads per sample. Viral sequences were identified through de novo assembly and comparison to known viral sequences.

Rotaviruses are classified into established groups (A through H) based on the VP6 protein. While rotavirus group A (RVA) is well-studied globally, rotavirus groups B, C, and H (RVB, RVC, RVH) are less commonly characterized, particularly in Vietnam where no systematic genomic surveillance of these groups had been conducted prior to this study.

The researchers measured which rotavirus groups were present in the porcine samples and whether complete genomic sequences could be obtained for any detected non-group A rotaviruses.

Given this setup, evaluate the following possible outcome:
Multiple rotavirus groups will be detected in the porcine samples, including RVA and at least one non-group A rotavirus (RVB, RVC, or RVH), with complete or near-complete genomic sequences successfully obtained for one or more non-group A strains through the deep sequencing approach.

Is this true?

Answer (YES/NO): YES